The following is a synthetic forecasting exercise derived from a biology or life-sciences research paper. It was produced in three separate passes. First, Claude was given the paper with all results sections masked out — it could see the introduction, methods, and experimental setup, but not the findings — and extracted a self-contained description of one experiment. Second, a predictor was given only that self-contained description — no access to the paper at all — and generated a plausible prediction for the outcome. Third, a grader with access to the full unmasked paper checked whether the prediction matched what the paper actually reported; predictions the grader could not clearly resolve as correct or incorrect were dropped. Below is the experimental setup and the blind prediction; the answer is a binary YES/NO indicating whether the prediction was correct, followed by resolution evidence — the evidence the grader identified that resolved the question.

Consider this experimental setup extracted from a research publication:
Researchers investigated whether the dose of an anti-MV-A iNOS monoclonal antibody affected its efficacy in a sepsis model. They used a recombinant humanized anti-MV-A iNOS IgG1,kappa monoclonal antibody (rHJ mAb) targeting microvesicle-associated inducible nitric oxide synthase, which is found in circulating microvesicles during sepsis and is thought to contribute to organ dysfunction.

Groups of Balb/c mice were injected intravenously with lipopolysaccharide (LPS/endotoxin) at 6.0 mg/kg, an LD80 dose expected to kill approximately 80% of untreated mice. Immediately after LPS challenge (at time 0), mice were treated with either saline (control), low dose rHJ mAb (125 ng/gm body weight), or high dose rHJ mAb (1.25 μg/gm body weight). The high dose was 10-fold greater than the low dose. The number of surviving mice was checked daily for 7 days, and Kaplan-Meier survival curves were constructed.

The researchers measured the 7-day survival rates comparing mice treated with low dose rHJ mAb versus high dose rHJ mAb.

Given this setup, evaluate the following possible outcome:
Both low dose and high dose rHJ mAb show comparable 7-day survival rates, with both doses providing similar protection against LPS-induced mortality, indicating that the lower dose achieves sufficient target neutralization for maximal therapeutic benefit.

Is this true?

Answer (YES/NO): NO